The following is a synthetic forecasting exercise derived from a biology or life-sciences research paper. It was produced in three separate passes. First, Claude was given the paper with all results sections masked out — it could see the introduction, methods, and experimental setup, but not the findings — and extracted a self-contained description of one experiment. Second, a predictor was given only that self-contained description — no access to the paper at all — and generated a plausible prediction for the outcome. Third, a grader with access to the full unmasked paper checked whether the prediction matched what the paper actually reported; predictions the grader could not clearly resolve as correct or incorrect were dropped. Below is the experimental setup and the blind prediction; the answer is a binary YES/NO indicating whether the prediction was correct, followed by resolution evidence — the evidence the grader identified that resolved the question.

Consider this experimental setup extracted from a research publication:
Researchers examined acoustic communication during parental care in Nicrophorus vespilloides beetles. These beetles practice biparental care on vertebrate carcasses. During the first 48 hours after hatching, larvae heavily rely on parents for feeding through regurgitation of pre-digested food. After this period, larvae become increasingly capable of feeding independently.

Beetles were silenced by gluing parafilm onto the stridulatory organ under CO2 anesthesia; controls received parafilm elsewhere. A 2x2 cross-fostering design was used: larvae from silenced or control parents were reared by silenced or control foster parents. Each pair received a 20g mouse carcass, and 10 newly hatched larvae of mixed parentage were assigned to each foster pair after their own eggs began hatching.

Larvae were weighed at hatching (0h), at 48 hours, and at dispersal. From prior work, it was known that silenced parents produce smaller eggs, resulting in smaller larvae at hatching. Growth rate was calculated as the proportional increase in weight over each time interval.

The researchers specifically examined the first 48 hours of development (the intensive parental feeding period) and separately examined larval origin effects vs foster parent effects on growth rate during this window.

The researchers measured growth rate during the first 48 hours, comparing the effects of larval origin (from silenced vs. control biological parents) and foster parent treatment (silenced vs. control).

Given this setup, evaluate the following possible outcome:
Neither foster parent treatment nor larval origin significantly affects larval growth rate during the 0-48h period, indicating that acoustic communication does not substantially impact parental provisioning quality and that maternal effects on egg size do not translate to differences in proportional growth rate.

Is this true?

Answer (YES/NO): NO